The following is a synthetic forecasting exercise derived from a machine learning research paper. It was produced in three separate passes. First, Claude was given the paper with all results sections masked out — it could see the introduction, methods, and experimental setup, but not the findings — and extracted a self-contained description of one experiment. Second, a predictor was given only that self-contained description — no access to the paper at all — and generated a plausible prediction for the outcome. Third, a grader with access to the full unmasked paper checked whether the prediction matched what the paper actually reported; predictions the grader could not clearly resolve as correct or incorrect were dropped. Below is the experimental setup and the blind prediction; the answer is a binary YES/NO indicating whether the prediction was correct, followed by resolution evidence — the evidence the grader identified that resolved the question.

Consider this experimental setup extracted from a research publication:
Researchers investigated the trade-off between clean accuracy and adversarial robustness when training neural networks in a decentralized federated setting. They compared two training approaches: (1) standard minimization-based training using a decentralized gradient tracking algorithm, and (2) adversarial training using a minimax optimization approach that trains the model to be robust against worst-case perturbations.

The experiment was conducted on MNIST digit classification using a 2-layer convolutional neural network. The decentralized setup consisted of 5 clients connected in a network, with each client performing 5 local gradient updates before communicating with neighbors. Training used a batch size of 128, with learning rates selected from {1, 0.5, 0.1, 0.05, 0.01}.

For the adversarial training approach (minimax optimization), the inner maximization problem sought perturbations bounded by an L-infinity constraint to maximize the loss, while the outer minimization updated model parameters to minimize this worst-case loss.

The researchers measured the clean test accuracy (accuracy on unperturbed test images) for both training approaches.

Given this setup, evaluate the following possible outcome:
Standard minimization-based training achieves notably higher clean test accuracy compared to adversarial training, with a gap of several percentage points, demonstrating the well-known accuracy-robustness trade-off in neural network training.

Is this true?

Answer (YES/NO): NO